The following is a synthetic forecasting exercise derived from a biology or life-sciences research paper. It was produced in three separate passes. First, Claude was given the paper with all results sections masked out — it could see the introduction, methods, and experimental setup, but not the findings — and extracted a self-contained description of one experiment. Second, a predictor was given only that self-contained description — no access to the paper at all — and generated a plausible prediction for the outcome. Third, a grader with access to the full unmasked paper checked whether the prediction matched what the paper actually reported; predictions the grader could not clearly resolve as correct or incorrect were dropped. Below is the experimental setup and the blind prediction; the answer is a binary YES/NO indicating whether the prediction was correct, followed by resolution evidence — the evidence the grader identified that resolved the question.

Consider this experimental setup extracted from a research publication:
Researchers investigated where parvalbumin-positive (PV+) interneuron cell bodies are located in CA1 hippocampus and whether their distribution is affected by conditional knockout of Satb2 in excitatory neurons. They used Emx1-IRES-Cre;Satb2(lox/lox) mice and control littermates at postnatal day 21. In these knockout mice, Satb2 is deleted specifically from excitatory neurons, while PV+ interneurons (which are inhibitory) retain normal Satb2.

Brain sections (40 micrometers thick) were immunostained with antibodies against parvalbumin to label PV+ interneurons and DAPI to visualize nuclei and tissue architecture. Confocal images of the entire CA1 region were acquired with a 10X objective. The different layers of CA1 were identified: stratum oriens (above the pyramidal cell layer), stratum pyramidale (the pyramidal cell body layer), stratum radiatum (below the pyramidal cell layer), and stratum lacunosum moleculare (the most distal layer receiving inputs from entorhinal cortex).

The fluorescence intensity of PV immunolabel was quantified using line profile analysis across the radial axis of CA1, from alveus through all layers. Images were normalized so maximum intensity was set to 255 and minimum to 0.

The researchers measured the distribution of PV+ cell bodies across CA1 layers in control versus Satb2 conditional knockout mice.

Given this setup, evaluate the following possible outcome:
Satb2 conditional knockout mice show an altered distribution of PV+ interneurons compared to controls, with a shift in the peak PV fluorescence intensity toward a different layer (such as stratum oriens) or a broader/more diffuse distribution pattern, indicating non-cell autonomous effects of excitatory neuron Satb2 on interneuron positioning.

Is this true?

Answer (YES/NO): YES